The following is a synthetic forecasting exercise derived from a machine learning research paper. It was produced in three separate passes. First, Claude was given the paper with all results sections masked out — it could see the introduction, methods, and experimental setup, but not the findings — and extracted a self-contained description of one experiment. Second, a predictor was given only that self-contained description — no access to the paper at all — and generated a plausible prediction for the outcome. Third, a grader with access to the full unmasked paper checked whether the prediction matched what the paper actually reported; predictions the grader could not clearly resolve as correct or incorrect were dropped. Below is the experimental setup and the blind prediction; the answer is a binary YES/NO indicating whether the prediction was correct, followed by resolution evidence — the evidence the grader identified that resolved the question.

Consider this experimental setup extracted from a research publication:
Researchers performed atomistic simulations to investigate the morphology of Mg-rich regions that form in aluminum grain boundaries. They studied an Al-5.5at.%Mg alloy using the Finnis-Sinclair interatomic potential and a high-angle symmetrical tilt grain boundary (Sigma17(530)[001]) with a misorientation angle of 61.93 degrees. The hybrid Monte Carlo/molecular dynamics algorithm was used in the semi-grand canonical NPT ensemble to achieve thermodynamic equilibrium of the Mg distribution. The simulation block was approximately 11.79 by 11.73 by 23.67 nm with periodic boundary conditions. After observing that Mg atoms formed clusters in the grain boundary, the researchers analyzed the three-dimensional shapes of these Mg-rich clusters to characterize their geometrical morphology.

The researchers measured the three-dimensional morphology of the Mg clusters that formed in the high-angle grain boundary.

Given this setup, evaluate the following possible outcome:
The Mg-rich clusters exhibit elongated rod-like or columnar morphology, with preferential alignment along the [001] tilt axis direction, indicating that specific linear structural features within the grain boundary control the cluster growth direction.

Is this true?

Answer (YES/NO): YES